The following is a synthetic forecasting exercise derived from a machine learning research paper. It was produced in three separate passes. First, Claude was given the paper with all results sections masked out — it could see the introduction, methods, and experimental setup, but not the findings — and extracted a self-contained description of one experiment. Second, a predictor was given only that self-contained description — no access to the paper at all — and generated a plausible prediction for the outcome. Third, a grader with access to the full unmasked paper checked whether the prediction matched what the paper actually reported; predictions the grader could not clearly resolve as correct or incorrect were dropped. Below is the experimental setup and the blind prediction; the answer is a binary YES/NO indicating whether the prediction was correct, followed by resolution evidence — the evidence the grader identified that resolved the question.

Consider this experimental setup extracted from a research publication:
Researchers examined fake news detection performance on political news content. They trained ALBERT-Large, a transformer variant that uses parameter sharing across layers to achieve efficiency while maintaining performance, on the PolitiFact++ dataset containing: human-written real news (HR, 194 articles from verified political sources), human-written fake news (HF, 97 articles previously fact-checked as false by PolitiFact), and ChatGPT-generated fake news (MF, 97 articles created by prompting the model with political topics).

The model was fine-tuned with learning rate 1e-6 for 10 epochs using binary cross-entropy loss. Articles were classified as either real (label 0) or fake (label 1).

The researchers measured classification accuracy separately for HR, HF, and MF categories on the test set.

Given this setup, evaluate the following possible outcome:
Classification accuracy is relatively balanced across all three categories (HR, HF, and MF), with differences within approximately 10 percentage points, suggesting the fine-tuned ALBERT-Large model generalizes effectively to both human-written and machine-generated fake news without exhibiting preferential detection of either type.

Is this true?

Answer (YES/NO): NO